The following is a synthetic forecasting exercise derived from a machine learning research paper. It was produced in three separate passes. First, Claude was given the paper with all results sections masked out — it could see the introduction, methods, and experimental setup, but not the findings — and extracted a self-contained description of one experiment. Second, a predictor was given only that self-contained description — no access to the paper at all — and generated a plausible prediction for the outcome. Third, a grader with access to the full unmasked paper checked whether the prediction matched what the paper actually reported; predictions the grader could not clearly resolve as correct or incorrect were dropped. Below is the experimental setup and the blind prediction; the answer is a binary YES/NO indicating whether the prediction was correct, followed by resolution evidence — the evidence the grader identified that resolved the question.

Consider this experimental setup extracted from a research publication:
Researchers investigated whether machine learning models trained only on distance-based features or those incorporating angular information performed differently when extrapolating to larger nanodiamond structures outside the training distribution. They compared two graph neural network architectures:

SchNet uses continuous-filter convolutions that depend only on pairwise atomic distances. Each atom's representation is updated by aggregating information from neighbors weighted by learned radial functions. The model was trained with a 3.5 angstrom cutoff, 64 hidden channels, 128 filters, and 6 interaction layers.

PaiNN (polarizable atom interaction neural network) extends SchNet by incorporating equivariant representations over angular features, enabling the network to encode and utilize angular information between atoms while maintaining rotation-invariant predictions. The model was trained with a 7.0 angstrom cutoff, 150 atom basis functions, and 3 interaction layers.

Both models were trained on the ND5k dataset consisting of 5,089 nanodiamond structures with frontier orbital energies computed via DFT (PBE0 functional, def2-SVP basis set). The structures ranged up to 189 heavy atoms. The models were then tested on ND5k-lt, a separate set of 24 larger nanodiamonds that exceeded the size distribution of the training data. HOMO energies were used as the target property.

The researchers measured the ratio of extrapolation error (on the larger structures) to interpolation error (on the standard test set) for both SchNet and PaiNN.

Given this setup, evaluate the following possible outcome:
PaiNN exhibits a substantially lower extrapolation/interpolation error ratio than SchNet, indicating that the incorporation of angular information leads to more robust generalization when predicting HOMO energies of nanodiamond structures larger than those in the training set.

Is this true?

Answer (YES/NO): NO